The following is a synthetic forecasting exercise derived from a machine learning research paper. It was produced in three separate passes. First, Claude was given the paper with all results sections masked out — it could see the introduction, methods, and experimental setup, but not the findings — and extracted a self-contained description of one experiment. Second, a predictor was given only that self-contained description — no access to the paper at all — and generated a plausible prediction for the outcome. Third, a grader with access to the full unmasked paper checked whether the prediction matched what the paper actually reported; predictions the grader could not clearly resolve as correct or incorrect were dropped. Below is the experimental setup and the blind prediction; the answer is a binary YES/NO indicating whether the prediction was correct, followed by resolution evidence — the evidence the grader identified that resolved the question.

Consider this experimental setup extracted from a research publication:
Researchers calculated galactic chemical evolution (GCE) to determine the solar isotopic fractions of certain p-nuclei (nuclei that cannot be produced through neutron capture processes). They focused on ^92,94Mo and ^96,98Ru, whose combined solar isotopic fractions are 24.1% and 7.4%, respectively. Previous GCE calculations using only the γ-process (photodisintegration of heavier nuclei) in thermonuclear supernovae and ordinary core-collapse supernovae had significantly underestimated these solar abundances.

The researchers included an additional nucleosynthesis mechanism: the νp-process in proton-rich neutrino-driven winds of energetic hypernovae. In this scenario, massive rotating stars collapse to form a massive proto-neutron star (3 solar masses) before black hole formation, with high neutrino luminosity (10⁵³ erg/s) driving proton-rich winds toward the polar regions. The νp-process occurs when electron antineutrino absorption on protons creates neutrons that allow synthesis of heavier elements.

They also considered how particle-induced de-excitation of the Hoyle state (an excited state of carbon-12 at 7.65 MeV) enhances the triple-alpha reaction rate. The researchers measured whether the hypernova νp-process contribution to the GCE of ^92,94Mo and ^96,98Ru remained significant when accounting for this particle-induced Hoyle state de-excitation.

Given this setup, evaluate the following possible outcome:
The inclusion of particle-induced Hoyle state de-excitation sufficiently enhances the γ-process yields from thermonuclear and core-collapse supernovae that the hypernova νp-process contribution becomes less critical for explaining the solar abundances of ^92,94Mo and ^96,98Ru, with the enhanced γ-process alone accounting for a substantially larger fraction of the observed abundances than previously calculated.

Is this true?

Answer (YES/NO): NO